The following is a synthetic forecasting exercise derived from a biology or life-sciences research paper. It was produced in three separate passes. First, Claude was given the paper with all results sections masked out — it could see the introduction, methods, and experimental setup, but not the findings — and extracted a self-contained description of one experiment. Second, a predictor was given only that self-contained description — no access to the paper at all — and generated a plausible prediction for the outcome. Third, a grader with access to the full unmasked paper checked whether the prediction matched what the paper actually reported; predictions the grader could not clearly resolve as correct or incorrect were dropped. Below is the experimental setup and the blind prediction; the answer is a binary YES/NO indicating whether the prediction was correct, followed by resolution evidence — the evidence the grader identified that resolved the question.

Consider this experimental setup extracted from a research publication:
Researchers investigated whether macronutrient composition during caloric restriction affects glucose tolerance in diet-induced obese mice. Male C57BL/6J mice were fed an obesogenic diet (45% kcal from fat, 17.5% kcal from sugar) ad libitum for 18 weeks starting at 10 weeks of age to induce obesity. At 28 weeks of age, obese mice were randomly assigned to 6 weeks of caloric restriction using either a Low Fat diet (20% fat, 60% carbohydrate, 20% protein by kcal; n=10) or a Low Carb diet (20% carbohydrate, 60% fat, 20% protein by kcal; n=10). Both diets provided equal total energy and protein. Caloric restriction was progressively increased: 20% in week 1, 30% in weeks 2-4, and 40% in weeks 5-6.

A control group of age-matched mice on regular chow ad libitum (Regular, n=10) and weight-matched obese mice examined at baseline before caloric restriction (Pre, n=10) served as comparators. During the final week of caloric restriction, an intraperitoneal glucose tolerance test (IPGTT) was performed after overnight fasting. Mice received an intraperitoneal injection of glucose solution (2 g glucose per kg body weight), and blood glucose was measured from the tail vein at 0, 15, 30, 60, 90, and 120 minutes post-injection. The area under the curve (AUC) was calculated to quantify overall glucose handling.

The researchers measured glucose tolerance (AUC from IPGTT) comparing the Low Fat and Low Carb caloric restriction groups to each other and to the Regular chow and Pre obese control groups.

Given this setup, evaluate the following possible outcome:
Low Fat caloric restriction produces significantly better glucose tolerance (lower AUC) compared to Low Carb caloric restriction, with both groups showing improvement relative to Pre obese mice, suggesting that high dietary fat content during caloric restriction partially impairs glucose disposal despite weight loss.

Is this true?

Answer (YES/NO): NO